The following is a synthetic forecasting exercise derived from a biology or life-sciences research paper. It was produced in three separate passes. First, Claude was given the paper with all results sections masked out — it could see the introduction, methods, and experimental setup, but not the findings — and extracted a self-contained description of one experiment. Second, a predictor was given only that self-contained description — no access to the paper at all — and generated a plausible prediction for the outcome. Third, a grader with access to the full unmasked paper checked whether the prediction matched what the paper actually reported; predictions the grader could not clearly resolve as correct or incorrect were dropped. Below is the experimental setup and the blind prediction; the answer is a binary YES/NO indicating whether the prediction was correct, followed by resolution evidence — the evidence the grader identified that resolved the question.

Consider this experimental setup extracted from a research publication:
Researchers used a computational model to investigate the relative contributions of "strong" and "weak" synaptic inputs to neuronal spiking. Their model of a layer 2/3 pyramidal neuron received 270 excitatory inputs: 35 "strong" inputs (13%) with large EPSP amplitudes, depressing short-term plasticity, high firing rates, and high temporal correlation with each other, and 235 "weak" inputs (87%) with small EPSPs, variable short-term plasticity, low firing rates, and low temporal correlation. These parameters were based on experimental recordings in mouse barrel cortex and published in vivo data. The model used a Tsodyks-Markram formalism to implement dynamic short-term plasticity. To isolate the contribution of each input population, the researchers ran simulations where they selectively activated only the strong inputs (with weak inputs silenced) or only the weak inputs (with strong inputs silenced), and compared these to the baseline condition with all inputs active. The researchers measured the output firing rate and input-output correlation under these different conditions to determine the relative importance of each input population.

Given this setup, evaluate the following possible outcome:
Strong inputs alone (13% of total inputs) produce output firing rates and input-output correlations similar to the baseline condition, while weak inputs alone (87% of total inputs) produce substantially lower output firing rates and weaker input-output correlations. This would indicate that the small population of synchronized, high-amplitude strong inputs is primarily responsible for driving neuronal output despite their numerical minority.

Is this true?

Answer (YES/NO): NO